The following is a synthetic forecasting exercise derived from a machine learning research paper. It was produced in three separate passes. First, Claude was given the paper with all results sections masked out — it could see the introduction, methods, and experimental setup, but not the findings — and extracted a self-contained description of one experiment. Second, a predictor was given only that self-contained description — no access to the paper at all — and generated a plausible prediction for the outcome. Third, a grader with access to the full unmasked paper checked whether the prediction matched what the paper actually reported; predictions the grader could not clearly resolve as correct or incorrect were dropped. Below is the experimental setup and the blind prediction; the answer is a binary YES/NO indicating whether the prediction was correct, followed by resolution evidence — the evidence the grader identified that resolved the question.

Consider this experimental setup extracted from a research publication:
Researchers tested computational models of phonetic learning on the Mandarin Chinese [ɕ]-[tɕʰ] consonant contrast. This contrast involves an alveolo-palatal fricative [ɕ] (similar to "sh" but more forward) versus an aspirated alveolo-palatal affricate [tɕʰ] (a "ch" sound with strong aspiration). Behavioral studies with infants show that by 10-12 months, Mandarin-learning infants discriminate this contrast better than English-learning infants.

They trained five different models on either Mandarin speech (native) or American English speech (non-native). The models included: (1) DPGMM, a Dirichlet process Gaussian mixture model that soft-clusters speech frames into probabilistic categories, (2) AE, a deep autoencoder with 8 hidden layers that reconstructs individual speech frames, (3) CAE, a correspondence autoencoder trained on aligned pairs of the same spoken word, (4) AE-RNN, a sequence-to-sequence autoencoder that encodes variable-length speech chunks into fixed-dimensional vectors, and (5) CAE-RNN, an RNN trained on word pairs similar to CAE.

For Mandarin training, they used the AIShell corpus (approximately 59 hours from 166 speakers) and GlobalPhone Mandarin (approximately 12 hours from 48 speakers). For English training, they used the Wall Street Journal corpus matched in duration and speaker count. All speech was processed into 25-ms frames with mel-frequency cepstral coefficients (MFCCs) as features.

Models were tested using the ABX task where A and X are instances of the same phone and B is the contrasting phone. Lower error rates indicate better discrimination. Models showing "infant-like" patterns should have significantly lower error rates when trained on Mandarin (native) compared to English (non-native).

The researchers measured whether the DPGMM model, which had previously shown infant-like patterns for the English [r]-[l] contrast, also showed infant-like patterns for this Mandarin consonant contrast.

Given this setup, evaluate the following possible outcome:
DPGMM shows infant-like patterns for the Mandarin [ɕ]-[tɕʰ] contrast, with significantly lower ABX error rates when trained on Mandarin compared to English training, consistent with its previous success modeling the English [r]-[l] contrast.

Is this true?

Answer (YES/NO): YES